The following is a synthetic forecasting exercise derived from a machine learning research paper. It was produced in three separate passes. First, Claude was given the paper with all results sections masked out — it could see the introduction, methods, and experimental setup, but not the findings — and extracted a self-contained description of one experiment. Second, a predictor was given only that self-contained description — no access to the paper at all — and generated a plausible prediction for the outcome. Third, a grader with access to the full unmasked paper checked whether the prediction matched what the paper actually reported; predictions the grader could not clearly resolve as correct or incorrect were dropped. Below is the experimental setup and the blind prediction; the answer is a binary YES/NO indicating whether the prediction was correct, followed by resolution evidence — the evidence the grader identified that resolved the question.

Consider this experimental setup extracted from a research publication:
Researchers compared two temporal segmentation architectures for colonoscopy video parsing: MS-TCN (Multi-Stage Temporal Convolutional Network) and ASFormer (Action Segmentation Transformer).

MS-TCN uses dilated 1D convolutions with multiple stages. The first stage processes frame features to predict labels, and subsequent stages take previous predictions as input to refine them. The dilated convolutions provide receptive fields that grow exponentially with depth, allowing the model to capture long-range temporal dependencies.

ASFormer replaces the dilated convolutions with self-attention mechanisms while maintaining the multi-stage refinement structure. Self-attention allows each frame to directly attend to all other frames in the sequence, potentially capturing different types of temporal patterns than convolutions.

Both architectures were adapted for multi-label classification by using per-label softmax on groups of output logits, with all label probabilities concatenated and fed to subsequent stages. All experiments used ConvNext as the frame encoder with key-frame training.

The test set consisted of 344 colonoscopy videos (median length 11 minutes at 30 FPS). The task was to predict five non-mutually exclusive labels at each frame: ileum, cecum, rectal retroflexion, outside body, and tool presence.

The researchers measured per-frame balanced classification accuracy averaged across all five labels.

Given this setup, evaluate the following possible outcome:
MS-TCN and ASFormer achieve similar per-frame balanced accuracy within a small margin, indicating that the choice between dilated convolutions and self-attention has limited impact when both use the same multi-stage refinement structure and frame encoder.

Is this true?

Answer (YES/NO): YES